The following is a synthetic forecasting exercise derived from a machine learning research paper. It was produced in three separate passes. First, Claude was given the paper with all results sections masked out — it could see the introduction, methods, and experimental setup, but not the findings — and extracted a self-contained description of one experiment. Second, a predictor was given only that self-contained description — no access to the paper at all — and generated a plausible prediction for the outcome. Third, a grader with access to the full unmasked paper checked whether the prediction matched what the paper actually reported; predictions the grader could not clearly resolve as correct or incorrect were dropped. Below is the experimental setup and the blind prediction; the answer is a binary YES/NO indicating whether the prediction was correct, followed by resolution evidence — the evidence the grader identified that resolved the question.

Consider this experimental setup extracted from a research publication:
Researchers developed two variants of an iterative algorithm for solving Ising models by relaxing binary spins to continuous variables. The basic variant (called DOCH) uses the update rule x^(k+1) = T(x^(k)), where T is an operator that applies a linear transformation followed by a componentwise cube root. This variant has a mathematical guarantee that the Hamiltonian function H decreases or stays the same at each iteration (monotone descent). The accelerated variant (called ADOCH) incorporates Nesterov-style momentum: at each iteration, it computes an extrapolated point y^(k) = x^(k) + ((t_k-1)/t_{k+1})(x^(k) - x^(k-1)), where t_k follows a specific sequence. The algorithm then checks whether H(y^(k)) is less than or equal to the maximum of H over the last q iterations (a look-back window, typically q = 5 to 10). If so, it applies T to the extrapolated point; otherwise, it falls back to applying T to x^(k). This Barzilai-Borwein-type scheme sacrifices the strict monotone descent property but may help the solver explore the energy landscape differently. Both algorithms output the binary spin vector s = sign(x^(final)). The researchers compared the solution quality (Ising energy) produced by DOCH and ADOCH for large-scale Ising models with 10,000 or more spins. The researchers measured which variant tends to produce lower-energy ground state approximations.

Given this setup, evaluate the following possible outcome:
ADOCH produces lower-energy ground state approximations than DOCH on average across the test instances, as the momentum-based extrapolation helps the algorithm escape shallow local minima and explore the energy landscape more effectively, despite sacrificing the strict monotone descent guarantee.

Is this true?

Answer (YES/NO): YES